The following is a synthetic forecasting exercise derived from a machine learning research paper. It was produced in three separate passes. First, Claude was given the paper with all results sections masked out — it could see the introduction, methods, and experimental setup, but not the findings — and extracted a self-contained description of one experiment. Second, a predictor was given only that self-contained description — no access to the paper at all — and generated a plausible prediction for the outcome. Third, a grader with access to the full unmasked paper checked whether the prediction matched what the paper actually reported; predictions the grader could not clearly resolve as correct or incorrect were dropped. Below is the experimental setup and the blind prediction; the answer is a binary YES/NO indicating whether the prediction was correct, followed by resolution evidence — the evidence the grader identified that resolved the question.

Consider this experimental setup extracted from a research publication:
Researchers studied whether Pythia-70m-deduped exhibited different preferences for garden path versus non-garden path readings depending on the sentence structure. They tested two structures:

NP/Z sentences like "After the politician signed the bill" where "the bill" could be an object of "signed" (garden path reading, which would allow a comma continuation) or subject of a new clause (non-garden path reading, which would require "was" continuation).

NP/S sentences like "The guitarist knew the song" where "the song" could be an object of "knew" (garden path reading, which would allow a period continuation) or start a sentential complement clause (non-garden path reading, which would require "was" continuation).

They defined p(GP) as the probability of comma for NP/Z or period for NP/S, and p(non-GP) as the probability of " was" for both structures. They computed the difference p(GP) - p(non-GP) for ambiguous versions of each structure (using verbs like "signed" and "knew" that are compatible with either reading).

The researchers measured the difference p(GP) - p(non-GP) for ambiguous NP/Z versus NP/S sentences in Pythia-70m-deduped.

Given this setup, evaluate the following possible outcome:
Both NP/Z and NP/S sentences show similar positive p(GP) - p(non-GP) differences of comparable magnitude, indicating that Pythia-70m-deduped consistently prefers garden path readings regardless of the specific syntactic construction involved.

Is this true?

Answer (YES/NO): NO